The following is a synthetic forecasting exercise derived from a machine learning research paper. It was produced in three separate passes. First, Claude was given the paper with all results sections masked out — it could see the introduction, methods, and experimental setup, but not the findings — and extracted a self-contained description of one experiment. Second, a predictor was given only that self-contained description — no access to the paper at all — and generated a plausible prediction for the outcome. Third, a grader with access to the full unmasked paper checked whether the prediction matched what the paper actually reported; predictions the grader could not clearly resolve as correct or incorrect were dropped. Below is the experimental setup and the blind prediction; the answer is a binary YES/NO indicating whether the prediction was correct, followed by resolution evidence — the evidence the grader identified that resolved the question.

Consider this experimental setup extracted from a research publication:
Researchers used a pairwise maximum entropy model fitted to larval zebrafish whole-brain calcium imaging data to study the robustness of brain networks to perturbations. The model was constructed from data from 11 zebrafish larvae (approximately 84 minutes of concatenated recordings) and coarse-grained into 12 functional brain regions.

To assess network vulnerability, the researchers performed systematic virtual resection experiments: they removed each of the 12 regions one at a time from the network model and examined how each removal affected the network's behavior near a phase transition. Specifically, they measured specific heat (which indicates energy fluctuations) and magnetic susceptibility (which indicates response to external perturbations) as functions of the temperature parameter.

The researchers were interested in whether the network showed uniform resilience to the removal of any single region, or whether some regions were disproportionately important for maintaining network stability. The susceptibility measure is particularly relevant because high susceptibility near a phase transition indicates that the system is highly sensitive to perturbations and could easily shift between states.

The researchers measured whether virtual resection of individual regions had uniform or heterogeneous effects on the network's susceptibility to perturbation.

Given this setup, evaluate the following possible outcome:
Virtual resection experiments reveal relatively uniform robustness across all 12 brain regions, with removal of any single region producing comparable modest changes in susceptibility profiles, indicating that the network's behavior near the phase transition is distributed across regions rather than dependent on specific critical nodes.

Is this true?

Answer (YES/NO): NO